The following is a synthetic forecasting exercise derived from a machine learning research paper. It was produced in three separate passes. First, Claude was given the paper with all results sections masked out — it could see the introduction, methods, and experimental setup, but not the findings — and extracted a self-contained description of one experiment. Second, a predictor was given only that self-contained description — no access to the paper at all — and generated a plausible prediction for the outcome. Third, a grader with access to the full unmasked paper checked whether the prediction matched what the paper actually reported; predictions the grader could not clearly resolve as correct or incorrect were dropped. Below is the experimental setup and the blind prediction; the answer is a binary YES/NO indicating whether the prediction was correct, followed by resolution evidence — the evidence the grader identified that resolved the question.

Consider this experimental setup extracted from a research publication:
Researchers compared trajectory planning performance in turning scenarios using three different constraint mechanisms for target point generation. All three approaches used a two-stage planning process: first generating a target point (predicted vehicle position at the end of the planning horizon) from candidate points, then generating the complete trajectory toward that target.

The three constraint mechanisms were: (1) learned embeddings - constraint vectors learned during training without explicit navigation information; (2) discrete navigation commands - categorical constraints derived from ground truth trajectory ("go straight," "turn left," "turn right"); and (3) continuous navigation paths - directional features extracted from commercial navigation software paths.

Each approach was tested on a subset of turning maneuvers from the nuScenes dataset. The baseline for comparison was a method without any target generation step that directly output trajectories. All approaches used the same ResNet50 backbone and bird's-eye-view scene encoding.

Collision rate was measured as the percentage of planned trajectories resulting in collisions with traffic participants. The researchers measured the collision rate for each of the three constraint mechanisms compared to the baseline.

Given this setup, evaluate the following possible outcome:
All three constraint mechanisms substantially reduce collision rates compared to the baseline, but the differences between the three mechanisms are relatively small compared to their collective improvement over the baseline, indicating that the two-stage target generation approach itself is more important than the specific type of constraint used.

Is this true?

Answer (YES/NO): NO